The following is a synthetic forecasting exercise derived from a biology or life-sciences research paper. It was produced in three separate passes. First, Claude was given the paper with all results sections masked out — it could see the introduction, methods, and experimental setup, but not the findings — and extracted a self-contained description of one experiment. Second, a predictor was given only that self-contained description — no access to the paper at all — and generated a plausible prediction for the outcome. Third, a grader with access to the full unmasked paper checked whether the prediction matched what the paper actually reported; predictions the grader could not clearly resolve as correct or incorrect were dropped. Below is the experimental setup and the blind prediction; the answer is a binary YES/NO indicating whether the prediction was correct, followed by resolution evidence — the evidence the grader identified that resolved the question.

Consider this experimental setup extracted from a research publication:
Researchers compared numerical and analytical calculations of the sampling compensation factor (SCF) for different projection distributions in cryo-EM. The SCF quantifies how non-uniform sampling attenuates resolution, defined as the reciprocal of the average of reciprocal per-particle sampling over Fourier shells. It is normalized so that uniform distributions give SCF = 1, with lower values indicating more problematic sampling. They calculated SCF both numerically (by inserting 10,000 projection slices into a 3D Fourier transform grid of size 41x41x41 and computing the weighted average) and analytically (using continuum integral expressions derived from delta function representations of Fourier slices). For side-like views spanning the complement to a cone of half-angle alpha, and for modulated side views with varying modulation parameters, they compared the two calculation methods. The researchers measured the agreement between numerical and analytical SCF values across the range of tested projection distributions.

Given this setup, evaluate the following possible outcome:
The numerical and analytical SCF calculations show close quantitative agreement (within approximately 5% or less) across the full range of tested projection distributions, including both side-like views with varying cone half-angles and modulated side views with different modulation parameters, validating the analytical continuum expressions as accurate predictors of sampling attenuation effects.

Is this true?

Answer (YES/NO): NO